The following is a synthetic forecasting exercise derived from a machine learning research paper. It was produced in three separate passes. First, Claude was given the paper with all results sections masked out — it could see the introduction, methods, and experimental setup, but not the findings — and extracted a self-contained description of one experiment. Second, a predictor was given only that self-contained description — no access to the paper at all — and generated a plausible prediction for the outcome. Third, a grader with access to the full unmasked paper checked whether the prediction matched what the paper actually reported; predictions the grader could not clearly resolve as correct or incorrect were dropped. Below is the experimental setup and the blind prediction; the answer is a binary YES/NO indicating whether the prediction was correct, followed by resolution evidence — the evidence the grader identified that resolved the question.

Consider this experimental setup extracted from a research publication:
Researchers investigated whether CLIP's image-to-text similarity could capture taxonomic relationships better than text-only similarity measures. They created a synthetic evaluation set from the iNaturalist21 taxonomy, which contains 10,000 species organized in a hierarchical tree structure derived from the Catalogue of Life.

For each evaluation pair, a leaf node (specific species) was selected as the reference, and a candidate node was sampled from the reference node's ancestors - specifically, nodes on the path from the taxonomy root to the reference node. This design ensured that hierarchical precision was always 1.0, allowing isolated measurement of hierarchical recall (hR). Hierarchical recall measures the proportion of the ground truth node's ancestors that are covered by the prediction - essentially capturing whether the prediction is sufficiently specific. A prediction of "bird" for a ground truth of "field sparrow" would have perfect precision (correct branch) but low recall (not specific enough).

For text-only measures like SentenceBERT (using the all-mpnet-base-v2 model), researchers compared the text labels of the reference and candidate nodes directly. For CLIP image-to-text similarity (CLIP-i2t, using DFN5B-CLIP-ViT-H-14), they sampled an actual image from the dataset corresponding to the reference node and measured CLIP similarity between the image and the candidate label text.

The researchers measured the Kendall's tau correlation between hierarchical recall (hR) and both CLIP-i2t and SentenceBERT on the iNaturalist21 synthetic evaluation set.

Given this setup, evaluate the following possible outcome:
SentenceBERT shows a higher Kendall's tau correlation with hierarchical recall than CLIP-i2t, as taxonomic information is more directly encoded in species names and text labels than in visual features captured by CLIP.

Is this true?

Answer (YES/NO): NO